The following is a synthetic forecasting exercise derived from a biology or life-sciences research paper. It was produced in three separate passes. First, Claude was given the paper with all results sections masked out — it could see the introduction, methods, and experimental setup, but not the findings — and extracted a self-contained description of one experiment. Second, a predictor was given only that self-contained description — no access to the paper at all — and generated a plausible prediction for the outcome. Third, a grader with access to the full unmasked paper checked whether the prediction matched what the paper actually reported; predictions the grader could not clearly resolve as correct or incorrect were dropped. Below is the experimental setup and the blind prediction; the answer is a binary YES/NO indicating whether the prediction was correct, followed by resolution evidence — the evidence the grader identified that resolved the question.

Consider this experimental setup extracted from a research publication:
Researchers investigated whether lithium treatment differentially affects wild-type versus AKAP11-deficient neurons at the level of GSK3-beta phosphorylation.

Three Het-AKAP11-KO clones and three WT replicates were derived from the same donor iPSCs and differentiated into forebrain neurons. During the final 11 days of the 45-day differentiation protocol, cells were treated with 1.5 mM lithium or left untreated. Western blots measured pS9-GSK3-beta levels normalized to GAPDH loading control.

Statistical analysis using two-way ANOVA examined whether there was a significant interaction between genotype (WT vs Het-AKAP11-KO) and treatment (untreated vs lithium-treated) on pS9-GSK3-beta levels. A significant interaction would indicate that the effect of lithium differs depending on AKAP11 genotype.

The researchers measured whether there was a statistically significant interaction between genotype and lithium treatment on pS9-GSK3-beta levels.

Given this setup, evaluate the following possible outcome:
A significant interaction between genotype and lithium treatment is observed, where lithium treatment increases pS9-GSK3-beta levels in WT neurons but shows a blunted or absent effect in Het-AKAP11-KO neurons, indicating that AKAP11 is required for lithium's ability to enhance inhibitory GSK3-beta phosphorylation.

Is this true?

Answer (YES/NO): NO